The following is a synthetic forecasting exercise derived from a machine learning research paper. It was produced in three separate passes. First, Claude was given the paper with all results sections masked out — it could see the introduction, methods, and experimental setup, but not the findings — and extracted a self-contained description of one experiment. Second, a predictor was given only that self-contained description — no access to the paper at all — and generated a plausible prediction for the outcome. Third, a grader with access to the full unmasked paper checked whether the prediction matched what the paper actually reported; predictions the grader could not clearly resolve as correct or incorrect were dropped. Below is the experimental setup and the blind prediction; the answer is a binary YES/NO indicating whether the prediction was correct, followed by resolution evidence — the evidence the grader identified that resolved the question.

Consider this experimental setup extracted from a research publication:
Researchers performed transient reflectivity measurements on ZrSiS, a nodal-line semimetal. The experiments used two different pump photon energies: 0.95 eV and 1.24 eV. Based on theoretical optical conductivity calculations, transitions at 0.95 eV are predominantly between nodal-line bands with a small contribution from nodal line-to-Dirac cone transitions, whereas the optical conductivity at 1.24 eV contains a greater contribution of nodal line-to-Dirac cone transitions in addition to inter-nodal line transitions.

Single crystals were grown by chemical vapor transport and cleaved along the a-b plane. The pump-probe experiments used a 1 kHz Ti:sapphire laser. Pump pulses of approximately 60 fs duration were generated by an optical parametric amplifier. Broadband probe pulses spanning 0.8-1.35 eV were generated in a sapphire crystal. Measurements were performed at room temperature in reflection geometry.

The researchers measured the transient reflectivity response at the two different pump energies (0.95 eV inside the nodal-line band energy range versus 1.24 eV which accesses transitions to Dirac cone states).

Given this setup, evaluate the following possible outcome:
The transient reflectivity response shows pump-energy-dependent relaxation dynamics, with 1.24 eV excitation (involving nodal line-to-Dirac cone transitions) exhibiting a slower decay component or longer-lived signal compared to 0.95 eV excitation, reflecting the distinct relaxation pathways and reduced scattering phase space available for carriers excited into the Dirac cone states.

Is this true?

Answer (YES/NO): NO